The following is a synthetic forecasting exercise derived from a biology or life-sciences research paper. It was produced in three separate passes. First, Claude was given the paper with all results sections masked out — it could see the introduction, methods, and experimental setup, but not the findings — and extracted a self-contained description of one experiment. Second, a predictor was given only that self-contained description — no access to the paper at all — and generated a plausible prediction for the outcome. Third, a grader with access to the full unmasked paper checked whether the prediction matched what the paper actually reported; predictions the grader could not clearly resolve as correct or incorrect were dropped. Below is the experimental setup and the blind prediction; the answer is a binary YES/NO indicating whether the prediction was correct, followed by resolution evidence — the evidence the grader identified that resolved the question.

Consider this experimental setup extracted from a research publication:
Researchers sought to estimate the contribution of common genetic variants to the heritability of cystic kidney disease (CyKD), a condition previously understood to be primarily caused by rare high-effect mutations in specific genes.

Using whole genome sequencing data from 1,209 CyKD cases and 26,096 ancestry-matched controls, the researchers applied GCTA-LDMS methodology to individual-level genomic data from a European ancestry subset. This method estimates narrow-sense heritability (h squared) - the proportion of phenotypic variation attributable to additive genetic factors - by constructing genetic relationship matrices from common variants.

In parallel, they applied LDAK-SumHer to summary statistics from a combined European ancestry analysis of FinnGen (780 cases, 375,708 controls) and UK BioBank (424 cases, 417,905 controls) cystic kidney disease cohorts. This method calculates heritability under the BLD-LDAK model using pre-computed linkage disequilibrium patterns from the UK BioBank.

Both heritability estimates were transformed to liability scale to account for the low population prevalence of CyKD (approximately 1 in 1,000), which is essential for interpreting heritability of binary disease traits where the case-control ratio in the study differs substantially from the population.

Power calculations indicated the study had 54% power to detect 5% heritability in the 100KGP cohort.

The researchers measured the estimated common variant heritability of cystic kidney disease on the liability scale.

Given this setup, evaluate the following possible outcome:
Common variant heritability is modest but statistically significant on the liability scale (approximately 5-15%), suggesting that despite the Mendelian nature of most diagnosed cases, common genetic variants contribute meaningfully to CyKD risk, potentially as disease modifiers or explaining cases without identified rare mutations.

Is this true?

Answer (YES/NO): NO